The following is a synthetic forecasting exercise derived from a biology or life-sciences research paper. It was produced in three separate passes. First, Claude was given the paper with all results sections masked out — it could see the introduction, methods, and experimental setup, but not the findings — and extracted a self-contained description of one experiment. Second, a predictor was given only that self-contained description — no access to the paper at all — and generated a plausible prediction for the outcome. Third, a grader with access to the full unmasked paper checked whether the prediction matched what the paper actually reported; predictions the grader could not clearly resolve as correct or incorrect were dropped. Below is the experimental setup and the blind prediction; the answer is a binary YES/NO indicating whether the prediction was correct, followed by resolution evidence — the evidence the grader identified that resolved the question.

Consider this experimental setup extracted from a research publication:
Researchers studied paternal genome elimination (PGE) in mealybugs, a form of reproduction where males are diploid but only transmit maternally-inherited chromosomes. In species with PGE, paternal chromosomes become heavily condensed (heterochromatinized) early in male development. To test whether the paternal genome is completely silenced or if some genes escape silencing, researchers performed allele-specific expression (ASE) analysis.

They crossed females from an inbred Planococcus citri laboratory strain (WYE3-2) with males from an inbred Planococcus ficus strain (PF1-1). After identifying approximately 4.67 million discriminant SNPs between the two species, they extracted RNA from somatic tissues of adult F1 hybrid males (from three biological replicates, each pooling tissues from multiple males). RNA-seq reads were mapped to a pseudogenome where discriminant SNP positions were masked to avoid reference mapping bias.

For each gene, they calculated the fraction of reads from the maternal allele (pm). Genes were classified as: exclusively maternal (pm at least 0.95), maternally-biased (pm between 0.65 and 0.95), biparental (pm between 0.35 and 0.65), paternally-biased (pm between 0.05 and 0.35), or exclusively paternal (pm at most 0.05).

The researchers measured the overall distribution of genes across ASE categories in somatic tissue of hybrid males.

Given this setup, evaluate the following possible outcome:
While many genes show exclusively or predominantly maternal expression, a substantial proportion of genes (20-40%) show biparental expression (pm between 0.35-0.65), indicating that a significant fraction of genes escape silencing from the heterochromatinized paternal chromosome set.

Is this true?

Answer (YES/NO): NO